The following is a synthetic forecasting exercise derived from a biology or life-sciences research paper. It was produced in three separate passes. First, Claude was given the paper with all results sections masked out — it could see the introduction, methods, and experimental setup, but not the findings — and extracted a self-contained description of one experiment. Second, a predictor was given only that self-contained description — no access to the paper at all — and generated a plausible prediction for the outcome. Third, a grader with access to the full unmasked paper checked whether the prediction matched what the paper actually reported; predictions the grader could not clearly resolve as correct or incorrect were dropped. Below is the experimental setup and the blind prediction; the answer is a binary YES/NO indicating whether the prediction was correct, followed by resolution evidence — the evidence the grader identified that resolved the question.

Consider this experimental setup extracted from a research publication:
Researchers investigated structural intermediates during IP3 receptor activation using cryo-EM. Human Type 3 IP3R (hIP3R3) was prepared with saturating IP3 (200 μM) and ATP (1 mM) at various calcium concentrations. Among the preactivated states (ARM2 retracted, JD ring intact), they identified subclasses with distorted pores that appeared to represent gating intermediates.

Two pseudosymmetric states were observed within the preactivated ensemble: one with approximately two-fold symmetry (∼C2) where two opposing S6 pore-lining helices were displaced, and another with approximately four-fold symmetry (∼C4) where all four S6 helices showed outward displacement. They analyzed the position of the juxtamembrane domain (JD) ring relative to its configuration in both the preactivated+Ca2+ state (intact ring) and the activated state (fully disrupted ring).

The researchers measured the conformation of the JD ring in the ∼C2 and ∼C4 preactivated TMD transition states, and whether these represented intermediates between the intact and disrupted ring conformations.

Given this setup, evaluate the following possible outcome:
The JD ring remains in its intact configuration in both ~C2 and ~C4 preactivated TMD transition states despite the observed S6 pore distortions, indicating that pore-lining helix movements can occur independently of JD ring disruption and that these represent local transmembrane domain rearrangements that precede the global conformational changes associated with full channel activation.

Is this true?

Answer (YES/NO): NO